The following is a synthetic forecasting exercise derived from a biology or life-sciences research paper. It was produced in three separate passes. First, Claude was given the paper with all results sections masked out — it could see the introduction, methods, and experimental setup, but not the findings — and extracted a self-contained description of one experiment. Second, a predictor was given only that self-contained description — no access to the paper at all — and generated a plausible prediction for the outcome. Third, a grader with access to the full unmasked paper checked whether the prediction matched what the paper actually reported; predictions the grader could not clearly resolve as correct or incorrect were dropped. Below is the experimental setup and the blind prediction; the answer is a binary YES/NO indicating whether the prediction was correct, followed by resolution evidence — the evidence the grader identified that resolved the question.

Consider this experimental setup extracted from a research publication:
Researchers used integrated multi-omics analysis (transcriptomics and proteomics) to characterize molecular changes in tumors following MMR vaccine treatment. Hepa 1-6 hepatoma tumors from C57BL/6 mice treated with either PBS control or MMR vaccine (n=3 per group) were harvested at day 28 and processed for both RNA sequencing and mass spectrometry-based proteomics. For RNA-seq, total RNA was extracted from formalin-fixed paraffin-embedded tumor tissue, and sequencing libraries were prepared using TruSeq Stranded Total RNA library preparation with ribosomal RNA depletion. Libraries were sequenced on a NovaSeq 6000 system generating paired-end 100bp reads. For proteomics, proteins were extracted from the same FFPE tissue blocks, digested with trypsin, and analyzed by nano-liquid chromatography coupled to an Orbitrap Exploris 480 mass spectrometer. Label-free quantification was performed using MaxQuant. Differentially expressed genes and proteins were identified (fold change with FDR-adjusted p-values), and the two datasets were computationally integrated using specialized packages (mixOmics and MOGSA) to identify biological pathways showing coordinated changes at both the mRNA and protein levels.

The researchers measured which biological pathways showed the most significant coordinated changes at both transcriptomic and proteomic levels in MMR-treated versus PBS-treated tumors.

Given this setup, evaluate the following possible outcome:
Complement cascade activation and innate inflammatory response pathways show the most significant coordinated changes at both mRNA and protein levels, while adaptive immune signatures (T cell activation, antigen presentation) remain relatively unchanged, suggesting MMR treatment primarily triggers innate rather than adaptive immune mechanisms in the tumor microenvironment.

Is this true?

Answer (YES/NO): NO